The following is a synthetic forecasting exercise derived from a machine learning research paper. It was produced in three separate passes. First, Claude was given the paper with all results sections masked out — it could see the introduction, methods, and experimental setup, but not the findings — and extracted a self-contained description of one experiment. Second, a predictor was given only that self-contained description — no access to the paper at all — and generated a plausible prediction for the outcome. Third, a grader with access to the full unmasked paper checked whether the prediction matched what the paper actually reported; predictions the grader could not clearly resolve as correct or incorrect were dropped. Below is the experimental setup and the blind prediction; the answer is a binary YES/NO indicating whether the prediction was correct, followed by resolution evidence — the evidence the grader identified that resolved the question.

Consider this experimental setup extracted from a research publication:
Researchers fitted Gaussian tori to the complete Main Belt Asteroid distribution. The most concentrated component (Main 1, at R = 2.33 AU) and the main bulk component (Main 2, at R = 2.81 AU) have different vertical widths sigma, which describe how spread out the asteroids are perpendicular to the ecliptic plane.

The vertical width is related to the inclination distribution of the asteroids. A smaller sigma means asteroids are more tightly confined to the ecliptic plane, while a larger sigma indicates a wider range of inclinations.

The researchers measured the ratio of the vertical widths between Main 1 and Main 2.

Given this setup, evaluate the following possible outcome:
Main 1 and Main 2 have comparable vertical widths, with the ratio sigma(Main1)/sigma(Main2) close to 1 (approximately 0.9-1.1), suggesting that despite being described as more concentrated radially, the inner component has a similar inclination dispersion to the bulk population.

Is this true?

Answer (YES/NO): NO